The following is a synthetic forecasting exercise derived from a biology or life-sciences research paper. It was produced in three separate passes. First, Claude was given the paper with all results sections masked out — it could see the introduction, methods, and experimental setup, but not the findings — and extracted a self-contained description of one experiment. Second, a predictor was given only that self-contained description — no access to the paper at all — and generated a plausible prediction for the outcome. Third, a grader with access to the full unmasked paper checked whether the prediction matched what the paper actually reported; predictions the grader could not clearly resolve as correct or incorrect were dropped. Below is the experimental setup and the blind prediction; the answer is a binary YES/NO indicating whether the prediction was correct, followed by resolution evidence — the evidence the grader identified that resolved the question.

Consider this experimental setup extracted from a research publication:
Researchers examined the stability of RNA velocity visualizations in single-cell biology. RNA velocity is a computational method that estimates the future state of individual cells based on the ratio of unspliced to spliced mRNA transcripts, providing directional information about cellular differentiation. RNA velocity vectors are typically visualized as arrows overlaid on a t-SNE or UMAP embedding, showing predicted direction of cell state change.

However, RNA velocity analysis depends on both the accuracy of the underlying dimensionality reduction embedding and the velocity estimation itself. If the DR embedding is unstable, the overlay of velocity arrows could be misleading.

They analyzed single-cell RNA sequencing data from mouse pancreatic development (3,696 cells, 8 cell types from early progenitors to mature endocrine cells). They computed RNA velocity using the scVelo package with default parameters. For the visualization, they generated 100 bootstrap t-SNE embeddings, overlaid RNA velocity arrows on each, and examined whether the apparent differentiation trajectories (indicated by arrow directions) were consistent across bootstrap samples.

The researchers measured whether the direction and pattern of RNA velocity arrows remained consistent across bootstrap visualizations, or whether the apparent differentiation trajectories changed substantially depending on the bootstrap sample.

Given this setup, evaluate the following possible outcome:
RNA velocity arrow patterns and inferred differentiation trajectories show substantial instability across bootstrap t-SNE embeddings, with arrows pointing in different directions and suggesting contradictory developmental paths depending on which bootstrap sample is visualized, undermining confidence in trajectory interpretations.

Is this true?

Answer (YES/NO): NO